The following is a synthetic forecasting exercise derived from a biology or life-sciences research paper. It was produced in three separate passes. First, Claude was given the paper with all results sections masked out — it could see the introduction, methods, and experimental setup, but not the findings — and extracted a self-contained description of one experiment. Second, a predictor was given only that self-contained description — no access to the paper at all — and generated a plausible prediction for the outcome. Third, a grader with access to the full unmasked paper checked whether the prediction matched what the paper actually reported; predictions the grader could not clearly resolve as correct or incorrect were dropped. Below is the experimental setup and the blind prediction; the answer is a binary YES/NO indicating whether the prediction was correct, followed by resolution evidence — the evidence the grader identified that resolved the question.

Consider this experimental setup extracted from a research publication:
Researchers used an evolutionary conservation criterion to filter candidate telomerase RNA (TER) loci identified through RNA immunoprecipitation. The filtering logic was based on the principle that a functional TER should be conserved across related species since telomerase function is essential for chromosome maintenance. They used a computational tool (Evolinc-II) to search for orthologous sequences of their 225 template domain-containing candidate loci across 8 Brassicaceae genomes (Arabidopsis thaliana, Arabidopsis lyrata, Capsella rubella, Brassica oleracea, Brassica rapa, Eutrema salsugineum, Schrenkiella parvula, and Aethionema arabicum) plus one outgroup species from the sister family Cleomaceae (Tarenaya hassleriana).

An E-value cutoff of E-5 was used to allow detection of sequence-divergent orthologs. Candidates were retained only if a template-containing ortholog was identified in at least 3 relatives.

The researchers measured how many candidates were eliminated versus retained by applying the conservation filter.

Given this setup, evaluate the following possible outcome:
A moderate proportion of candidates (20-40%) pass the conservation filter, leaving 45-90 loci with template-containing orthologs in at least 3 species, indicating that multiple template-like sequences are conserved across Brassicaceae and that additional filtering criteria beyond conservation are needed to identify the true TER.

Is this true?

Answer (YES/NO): NO